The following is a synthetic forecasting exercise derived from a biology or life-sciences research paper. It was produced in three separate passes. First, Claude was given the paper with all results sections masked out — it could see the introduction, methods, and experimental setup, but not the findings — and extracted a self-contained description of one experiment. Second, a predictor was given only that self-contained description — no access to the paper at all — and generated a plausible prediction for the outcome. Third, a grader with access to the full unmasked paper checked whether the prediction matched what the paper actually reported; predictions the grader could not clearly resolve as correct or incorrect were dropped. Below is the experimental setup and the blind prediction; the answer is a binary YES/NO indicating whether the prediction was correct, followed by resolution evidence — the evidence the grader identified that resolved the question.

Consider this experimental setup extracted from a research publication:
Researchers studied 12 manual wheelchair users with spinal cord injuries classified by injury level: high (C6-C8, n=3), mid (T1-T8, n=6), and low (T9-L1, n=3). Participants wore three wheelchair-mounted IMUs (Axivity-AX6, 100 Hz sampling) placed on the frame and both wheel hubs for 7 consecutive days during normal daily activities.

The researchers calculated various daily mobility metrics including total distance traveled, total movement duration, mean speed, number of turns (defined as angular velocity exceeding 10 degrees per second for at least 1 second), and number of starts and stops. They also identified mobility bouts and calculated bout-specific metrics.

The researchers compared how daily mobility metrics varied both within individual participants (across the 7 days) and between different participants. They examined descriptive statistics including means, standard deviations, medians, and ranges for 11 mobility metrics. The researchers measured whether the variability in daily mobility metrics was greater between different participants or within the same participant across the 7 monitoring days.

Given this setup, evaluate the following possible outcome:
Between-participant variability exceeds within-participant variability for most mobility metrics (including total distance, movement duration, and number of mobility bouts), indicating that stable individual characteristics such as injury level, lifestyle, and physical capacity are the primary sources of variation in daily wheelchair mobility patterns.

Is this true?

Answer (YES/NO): NO